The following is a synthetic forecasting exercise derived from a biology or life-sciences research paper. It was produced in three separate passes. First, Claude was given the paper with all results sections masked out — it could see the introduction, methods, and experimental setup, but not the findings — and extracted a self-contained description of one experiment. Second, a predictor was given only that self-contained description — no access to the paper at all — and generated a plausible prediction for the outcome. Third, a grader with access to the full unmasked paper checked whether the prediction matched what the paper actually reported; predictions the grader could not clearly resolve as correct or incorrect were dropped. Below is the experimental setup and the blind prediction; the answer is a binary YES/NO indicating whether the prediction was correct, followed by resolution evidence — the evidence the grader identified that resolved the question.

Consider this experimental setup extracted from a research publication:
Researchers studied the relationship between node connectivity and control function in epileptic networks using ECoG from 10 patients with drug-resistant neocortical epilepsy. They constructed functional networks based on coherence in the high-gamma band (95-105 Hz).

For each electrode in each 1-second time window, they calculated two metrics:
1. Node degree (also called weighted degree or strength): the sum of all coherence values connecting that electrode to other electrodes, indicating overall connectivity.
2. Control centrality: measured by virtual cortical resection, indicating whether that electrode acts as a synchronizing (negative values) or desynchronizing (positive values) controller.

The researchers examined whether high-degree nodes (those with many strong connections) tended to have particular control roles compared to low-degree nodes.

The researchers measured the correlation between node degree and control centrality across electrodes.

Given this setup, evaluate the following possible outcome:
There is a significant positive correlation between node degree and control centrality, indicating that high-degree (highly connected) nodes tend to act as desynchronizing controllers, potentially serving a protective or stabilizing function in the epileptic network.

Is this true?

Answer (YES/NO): NO